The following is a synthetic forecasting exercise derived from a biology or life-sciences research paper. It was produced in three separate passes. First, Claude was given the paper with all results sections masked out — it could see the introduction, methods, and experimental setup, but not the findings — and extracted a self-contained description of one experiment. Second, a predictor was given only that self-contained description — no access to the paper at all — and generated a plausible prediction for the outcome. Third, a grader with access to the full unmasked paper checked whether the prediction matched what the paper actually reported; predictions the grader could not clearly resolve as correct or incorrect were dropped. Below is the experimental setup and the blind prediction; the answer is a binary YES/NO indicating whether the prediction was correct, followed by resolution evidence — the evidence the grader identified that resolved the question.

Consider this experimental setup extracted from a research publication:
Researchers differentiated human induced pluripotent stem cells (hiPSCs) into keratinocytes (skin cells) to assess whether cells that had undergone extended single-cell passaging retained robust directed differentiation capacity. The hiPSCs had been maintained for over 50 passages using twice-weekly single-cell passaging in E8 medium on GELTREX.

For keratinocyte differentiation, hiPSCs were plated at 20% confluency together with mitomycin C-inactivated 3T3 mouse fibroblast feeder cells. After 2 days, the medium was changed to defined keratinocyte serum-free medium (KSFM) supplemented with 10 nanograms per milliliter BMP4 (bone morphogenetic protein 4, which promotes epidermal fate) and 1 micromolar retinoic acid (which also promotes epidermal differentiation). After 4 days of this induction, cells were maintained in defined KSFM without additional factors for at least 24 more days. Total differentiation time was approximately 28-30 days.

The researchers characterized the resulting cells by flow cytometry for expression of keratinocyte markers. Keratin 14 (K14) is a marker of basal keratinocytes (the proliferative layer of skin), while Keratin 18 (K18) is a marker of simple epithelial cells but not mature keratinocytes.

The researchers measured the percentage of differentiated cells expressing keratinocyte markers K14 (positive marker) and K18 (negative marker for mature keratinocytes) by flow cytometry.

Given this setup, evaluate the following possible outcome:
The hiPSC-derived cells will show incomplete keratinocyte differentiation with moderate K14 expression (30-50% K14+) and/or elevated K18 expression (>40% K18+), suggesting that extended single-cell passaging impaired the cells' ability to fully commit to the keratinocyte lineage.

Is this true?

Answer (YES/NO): NO